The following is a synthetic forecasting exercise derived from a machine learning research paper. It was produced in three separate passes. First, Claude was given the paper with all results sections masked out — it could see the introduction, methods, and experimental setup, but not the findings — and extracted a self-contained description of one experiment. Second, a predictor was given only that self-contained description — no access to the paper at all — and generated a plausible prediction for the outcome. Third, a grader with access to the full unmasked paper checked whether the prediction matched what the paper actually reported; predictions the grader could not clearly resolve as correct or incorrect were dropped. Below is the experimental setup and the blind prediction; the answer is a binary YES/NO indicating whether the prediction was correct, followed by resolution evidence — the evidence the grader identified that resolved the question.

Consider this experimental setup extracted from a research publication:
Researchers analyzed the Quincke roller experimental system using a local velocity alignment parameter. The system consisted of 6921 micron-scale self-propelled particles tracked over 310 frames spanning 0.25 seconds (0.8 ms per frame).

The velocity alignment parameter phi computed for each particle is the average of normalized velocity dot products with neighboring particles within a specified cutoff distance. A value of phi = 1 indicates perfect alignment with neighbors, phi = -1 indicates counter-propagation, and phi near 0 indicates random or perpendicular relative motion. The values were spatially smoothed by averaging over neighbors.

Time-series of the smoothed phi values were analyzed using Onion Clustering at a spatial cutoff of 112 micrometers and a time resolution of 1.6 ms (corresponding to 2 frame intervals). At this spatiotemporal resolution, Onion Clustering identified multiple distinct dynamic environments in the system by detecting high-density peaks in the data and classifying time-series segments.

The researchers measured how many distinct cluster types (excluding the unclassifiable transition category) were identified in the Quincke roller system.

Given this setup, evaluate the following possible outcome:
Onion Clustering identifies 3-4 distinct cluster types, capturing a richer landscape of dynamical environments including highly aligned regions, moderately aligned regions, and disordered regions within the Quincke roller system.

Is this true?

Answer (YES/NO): YES